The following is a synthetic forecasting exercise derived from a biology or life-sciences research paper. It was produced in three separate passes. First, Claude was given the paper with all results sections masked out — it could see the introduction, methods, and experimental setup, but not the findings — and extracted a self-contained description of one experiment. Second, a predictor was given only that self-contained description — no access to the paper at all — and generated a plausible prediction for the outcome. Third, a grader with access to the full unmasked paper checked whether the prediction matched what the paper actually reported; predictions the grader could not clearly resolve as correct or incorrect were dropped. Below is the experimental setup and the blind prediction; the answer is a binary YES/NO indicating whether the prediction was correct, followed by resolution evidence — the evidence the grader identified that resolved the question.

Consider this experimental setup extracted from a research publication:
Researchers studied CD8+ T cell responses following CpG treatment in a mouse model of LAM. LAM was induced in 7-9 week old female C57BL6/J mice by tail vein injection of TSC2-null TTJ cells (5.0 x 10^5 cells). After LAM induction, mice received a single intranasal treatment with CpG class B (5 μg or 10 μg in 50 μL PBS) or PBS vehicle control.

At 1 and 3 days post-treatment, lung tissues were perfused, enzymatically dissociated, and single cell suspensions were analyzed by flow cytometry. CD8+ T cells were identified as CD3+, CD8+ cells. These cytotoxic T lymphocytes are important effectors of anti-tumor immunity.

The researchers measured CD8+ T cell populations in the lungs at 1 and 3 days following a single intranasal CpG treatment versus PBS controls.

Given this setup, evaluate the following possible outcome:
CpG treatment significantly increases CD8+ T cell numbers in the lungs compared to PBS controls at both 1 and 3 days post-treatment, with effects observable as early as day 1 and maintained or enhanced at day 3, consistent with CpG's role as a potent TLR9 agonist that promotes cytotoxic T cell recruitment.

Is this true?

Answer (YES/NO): NO